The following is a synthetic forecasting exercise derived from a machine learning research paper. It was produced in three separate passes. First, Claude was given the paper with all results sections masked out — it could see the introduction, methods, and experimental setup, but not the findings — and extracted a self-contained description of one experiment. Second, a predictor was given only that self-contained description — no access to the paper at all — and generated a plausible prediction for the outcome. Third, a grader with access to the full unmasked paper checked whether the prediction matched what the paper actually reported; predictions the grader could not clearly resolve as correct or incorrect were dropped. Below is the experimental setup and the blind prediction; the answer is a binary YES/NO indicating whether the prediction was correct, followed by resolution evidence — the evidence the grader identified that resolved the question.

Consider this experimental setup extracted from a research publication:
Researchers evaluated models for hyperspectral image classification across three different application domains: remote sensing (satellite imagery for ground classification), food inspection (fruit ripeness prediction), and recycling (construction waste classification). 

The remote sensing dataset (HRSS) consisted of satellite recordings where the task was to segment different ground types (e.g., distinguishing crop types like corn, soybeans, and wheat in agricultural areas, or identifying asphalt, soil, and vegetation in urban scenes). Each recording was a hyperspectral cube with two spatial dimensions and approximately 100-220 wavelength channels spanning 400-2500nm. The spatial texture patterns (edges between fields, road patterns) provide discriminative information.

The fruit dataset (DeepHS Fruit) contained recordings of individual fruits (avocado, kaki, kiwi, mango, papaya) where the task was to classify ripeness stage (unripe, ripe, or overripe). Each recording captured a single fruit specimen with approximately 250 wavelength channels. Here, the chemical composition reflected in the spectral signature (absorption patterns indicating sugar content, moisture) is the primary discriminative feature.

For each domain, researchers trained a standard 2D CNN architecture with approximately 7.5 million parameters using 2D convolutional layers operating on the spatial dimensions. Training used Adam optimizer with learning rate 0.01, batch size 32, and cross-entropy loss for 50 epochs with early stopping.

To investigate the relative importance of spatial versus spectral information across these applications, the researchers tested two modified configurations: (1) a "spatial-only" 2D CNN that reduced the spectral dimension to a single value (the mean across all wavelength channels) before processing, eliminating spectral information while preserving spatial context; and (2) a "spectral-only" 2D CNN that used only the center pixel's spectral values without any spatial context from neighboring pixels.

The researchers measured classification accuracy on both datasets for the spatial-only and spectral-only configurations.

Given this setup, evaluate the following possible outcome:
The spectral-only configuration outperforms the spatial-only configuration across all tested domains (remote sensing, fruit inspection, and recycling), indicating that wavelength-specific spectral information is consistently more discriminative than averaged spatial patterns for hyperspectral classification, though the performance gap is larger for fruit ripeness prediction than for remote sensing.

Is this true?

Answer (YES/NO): NO